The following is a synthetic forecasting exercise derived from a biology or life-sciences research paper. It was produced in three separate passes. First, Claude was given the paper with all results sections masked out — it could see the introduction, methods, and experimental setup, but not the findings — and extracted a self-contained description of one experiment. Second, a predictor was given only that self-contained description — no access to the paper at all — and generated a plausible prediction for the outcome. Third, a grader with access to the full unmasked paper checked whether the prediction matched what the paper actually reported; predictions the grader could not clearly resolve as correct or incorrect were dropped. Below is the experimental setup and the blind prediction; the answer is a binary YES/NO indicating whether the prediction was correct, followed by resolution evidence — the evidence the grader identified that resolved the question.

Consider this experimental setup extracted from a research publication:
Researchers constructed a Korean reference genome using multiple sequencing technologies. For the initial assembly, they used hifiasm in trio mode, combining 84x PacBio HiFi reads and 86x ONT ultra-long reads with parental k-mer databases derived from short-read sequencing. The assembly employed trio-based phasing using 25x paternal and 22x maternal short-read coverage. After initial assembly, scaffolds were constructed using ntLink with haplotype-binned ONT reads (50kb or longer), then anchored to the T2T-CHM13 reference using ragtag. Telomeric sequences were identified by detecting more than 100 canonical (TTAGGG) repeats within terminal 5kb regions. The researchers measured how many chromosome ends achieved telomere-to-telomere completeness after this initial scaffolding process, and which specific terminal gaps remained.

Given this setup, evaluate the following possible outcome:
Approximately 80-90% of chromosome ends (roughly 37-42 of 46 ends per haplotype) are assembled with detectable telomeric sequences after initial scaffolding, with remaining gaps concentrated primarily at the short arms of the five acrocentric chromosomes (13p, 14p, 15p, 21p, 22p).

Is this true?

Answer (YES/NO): NO